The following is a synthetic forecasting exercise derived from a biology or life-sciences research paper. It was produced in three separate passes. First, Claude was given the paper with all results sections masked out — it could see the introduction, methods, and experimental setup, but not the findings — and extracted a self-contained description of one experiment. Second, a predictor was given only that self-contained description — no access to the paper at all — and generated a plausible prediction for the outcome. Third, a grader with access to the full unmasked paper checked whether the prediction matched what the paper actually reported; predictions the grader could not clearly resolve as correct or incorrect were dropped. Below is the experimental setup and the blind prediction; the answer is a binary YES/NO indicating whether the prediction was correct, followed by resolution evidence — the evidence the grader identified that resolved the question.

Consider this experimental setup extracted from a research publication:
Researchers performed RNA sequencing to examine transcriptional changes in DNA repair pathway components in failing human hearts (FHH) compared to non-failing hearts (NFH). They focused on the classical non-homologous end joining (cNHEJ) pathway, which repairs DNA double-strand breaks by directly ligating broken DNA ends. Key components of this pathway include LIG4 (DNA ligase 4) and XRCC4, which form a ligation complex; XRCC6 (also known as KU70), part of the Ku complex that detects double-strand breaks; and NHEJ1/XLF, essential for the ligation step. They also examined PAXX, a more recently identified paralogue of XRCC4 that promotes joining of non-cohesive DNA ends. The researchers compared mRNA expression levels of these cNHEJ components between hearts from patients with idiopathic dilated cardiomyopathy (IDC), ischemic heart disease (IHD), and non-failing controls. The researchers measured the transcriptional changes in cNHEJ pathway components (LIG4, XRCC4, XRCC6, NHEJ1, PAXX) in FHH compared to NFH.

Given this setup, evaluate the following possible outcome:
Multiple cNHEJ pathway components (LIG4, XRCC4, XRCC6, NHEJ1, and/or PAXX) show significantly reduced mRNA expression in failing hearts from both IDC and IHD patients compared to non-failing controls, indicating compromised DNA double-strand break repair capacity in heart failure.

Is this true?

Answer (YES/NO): YES